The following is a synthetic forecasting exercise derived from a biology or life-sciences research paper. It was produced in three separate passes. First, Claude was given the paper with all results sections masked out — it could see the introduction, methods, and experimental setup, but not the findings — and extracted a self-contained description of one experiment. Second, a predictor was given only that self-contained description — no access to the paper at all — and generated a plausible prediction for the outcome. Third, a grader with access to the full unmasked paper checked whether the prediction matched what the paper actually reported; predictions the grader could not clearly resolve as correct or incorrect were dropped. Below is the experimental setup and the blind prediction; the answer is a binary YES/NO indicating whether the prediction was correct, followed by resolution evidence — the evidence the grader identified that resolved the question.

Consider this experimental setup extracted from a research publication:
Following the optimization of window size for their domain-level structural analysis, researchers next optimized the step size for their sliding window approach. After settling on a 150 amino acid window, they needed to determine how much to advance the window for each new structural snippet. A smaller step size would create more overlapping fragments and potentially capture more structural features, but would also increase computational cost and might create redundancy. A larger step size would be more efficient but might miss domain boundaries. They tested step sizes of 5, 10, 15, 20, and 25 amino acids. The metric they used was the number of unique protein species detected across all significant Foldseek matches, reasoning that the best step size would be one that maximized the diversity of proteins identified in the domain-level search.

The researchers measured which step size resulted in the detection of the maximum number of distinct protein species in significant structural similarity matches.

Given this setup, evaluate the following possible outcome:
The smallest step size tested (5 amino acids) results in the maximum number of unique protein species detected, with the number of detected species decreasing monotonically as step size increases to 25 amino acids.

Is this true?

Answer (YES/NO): NO